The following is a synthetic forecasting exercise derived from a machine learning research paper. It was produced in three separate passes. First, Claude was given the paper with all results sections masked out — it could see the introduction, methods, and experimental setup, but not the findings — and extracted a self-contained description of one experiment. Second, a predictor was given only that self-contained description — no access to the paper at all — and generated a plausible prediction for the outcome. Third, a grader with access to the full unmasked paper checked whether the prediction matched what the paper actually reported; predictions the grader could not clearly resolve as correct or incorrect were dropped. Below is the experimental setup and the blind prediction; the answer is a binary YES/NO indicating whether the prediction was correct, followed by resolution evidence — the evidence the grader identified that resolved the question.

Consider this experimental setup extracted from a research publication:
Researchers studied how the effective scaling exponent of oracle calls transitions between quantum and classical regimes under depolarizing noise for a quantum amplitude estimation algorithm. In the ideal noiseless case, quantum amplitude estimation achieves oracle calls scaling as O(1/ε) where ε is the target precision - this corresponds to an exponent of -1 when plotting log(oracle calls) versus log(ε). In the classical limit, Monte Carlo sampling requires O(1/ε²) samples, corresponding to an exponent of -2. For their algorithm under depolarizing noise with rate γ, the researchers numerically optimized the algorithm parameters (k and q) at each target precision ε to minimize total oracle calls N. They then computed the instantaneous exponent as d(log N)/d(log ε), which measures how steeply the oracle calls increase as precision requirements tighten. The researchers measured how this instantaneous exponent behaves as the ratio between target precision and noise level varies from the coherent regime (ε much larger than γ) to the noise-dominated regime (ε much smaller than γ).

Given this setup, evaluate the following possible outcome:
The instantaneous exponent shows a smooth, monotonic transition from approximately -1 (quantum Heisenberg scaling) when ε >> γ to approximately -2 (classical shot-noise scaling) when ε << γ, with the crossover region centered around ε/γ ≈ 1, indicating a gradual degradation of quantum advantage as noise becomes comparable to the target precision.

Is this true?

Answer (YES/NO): YES